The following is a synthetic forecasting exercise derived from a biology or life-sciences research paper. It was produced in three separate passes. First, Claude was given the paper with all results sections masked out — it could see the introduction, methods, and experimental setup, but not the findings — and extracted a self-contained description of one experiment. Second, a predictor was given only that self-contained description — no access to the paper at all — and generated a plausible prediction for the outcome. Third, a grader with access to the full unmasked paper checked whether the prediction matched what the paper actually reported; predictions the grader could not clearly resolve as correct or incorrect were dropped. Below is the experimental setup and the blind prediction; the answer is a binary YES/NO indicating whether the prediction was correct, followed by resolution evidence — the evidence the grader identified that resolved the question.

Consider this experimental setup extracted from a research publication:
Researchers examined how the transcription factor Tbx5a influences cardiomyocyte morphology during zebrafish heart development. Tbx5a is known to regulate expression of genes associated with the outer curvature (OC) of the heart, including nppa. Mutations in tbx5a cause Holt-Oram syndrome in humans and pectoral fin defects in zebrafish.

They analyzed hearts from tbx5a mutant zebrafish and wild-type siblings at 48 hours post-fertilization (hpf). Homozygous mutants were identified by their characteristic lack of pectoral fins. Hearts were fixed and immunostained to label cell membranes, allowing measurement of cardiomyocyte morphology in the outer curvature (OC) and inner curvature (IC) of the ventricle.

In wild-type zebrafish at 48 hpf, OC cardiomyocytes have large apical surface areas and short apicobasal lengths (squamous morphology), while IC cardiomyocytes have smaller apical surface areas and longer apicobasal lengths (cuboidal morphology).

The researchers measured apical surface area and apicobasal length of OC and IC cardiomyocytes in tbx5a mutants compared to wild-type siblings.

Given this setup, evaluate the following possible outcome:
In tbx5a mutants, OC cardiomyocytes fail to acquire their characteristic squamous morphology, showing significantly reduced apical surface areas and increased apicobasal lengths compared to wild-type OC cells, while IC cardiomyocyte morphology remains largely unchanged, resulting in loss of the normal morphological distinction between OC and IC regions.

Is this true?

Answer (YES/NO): YES